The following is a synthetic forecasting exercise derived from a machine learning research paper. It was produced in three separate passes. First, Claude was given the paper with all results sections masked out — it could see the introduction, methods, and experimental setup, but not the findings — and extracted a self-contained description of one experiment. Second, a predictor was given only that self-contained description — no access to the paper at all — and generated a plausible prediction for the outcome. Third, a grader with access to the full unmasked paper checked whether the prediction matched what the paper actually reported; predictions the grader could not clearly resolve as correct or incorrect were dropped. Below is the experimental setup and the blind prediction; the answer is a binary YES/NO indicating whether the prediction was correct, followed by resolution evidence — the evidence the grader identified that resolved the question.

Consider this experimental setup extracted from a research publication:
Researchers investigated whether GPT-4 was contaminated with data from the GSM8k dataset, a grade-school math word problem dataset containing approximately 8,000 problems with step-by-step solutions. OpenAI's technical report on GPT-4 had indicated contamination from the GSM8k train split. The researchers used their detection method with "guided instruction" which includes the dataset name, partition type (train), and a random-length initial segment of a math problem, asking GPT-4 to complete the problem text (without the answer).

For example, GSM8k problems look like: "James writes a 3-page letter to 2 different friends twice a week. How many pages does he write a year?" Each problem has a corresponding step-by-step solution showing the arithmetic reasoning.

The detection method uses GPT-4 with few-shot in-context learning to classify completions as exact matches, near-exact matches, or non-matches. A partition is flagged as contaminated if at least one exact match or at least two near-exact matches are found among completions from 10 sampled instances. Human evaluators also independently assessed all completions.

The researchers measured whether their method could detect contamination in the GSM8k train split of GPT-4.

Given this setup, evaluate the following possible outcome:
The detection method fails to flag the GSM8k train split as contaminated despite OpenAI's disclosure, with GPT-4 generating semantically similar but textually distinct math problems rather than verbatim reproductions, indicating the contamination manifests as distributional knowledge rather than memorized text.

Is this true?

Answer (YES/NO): NO